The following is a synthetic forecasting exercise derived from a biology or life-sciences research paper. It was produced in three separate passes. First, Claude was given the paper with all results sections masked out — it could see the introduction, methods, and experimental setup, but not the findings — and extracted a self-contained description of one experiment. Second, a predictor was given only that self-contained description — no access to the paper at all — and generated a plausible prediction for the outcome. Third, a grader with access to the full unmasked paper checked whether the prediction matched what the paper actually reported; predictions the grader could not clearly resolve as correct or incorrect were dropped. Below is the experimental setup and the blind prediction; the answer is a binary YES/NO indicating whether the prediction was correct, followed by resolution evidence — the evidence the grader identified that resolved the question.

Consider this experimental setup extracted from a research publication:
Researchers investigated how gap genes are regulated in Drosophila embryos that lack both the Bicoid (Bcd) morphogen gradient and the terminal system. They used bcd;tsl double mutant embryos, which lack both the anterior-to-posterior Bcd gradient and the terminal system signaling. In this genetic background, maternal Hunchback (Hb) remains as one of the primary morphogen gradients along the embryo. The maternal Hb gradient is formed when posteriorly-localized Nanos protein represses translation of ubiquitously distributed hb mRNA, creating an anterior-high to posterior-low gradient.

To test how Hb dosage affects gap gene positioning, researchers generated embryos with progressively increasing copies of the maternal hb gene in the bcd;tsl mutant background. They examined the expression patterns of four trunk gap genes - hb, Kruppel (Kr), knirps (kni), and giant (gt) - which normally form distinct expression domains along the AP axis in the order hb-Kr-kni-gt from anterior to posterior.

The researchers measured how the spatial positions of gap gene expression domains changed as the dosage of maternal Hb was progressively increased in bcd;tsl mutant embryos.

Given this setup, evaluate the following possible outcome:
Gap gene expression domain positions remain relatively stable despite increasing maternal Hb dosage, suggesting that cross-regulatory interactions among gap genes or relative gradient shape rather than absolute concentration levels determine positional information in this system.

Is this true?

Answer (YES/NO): NO